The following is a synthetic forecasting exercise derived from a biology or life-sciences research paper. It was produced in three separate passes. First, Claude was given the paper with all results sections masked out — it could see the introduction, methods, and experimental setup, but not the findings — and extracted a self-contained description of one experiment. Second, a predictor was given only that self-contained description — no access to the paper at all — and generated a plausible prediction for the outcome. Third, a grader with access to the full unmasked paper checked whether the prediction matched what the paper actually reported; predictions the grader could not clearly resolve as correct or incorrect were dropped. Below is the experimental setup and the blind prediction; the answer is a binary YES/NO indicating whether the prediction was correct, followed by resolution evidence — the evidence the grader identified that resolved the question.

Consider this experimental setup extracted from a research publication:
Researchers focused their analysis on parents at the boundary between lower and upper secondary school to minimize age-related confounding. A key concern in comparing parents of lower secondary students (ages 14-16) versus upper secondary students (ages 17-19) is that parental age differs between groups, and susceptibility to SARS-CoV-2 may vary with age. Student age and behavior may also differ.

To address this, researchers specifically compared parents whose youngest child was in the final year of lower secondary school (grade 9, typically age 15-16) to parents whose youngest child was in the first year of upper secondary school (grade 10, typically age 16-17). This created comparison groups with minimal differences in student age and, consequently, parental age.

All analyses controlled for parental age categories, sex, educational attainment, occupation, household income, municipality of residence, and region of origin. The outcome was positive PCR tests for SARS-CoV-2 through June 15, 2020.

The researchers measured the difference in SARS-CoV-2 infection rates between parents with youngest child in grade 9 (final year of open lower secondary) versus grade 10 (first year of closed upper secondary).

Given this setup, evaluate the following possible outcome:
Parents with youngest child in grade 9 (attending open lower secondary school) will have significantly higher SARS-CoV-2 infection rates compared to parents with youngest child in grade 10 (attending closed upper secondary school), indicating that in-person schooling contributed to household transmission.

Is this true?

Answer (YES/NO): YES